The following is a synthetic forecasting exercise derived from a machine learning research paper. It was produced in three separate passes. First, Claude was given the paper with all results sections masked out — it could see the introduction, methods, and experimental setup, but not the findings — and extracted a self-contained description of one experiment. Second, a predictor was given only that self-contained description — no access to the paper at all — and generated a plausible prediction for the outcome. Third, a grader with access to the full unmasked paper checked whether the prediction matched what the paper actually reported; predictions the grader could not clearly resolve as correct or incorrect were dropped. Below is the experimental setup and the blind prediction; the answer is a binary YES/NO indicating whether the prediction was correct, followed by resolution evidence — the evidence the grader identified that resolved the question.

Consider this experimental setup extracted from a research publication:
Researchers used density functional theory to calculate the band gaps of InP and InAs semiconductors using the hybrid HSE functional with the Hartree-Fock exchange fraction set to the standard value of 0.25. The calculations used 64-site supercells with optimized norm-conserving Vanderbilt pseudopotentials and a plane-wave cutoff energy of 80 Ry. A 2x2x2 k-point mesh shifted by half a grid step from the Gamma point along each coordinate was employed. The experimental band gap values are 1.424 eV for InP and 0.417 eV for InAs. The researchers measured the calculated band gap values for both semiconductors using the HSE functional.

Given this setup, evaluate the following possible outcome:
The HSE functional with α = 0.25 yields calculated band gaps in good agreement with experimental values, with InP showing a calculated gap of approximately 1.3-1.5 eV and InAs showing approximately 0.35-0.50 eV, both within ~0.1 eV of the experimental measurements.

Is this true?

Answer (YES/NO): NO